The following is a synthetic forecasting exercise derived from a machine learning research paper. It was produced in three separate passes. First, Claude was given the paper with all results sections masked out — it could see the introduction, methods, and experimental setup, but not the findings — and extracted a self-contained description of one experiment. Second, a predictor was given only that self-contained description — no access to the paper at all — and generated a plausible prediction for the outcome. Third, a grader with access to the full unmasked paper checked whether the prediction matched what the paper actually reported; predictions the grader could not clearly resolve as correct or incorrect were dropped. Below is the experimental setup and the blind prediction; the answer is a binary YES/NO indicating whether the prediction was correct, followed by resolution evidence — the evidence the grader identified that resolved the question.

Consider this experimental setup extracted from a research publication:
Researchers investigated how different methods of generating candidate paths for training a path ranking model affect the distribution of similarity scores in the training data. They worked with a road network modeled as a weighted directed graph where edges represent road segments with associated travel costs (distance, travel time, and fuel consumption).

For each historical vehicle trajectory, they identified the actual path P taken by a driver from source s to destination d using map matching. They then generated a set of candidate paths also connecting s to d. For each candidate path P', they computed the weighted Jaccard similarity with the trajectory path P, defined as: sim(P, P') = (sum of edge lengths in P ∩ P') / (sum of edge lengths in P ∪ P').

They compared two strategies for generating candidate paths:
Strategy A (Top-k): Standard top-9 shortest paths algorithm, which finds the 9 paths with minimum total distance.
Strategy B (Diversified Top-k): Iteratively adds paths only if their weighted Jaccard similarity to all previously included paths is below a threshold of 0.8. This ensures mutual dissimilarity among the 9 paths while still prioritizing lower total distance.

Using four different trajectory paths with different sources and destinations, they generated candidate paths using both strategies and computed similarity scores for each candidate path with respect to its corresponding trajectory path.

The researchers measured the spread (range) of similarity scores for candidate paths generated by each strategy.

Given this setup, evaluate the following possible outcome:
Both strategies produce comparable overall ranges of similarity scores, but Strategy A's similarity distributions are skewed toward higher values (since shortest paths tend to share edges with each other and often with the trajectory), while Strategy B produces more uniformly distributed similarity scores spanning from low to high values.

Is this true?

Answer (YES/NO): NO